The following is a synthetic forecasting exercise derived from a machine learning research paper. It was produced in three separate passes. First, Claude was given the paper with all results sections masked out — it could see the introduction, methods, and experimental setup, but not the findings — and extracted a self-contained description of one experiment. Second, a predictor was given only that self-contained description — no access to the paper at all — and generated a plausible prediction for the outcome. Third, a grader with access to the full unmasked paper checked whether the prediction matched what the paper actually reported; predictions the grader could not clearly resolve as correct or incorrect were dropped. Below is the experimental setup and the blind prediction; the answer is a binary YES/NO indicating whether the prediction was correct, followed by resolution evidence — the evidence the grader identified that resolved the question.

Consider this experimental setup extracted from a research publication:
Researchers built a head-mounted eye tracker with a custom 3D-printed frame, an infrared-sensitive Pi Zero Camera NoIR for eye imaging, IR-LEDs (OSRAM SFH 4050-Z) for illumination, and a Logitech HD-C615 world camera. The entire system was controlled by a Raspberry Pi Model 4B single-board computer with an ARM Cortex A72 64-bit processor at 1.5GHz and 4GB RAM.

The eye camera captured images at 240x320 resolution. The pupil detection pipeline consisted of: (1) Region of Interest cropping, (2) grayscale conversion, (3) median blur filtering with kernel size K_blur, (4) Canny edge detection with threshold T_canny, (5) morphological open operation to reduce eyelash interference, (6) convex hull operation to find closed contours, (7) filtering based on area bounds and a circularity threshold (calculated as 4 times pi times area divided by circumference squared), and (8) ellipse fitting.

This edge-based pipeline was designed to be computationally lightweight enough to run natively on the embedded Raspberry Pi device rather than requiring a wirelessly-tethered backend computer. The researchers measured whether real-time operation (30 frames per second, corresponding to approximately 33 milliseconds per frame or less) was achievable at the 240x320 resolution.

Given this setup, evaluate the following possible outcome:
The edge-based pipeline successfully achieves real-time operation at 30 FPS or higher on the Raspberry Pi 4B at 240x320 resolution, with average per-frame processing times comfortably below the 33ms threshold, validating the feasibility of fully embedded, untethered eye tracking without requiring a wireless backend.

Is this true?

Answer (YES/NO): YES